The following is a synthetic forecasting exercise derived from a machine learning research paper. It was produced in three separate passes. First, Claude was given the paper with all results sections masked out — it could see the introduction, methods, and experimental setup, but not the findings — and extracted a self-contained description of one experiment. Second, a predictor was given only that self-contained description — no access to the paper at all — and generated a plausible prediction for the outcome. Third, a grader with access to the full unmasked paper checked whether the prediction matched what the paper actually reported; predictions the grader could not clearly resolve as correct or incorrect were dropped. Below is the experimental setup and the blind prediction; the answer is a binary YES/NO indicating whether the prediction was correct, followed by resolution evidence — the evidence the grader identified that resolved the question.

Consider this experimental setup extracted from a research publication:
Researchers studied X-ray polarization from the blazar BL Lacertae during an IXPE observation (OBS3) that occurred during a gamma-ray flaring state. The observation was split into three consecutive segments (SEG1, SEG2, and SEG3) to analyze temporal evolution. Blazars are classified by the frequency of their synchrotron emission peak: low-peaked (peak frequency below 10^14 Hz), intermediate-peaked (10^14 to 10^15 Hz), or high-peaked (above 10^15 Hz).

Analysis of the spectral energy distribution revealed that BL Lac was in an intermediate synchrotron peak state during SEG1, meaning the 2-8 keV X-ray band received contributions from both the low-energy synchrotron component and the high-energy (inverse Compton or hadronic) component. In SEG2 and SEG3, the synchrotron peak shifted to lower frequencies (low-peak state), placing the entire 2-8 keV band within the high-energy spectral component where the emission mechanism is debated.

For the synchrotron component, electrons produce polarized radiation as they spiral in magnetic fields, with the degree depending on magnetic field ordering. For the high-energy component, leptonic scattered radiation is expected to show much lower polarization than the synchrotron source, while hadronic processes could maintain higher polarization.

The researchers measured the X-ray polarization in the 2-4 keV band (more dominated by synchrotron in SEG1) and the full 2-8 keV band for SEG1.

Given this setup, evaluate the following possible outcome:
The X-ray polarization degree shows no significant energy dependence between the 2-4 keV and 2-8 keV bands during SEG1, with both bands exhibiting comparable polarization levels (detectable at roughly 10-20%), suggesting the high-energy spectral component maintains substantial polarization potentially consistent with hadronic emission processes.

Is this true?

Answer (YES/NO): NO